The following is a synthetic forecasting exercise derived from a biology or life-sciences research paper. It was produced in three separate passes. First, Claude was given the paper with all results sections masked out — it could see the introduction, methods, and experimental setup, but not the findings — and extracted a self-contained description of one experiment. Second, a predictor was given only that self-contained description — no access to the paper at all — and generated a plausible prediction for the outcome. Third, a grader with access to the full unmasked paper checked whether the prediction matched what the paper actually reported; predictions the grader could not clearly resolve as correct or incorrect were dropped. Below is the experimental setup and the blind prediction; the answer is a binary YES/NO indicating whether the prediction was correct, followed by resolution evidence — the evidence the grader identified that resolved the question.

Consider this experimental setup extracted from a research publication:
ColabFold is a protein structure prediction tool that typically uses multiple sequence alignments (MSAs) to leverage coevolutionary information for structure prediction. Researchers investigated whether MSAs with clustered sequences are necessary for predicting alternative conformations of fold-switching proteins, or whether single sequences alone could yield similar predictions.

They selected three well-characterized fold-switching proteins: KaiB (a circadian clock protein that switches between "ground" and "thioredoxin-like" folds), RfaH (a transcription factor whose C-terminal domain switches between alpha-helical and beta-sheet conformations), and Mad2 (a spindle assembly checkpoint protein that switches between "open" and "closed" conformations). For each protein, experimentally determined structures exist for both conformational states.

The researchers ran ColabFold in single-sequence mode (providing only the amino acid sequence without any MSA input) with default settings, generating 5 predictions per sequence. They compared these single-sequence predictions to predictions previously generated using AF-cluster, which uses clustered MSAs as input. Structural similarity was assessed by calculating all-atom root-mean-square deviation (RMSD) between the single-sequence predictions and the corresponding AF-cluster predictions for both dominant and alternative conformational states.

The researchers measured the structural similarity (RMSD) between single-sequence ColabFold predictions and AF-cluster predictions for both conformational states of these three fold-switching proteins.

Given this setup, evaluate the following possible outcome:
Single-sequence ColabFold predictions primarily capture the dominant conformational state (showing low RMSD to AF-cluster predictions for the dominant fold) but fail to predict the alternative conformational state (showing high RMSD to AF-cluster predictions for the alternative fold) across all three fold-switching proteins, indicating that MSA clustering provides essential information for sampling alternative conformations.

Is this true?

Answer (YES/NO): NO